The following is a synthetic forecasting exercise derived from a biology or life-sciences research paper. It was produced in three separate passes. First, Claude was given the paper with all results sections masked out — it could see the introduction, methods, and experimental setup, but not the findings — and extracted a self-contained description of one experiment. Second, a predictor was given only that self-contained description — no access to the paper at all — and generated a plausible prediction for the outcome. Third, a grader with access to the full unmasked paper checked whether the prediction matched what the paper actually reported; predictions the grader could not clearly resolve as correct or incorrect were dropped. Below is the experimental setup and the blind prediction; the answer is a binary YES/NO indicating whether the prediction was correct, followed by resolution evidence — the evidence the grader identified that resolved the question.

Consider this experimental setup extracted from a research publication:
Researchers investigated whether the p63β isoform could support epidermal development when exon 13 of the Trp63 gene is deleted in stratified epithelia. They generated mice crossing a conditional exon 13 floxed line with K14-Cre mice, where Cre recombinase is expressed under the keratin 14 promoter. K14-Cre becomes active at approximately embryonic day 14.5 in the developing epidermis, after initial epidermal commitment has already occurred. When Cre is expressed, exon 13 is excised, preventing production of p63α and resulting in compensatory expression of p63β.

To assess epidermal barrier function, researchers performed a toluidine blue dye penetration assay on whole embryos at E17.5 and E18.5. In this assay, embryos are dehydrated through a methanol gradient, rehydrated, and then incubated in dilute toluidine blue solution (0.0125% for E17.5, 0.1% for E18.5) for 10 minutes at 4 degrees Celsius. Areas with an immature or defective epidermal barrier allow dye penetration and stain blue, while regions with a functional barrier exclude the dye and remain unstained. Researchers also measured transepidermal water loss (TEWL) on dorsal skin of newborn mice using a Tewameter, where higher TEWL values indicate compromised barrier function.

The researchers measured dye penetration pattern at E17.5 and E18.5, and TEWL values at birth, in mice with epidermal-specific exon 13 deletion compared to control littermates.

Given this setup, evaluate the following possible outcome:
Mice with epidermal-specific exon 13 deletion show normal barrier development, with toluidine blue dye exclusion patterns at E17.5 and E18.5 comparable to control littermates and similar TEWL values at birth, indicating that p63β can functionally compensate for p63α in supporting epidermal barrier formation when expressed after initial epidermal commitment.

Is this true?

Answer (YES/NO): NO